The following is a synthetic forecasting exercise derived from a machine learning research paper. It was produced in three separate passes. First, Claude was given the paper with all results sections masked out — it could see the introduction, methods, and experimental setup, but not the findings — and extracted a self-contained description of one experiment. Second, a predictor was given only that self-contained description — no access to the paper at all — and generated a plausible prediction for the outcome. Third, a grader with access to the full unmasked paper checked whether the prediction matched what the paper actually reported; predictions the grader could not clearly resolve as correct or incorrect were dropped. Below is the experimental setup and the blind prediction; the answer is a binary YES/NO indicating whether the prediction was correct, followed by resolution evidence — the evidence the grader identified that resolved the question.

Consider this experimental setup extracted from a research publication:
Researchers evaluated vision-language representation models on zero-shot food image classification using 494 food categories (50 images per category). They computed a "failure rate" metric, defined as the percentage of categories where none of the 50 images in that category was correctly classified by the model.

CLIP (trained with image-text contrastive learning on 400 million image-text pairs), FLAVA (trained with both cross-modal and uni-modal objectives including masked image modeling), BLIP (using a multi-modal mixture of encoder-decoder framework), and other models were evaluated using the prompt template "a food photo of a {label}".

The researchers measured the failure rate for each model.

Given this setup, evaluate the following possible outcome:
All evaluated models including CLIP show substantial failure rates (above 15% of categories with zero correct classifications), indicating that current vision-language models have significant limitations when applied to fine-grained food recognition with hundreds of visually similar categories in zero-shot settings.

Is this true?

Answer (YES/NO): NO